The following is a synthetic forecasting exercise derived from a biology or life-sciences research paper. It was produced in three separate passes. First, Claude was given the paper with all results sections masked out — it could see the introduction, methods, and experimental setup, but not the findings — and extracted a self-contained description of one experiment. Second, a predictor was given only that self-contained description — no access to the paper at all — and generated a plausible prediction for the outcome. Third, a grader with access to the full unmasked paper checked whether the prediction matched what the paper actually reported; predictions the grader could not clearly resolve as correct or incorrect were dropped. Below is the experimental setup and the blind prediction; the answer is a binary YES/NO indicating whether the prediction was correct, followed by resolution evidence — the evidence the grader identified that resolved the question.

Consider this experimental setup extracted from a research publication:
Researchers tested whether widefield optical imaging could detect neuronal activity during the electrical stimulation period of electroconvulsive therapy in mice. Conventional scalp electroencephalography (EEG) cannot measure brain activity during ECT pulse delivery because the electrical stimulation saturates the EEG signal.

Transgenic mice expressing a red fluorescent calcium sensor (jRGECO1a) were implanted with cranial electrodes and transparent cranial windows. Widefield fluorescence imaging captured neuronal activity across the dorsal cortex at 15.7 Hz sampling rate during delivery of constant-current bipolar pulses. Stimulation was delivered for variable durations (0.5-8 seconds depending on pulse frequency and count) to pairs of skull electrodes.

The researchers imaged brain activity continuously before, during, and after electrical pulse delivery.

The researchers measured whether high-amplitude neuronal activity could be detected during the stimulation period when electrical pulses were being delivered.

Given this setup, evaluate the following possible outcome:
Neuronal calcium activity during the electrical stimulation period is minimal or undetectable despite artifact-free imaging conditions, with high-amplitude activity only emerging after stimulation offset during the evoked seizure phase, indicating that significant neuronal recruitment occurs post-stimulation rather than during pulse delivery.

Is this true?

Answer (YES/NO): NO